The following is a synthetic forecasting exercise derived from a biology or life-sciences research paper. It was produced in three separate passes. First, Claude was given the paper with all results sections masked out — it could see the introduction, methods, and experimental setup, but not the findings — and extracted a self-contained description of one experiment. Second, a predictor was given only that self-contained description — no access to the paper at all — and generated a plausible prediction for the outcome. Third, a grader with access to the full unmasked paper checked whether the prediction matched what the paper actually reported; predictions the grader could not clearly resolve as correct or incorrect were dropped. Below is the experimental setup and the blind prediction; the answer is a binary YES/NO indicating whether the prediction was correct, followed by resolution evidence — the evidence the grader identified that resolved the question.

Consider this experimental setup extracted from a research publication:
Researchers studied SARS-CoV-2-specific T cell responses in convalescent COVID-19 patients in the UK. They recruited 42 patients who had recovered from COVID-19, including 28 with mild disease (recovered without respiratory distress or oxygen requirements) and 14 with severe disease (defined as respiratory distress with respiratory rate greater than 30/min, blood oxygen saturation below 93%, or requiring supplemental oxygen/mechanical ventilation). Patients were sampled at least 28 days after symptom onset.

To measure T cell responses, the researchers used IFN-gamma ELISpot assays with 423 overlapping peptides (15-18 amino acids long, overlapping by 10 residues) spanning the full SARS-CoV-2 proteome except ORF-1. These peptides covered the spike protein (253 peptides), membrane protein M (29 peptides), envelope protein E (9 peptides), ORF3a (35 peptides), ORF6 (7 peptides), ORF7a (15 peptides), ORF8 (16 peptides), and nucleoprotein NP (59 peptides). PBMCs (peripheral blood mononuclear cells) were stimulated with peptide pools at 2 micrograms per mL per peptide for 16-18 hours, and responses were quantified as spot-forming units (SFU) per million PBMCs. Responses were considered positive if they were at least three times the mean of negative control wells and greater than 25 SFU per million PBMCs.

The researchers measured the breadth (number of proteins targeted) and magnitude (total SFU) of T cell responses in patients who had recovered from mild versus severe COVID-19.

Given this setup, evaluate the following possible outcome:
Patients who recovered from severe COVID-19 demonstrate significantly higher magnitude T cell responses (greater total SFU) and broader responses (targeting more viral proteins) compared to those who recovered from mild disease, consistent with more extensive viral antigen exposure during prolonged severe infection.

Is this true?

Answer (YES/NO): YES